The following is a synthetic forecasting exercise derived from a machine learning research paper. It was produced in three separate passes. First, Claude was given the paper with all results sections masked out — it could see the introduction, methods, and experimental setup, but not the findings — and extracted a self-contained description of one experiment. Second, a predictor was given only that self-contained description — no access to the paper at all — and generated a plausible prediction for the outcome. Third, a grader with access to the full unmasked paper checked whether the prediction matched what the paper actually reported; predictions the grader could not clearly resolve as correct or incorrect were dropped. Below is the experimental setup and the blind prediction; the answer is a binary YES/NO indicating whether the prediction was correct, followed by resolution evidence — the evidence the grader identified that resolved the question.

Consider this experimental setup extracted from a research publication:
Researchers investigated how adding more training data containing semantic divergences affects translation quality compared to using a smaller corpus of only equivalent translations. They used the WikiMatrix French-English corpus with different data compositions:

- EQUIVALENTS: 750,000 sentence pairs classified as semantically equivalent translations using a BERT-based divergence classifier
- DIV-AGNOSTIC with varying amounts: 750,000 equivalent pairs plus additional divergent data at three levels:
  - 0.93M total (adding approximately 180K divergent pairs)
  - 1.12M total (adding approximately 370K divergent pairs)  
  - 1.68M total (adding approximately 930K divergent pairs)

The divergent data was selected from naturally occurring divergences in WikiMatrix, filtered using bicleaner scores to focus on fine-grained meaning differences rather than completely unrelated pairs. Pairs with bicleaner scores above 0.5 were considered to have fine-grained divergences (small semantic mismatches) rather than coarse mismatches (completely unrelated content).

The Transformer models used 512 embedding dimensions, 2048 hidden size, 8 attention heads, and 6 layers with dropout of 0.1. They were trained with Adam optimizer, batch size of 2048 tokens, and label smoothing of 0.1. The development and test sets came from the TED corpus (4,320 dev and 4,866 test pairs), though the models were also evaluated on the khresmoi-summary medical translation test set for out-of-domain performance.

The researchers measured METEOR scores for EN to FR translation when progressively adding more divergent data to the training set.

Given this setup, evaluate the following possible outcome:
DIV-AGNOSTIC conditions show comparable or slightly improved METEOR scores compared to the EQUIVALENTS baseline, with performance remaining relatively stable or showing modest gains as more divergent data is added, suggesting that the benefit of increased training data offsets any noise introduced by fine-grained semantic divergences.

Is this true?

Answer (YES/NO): NO